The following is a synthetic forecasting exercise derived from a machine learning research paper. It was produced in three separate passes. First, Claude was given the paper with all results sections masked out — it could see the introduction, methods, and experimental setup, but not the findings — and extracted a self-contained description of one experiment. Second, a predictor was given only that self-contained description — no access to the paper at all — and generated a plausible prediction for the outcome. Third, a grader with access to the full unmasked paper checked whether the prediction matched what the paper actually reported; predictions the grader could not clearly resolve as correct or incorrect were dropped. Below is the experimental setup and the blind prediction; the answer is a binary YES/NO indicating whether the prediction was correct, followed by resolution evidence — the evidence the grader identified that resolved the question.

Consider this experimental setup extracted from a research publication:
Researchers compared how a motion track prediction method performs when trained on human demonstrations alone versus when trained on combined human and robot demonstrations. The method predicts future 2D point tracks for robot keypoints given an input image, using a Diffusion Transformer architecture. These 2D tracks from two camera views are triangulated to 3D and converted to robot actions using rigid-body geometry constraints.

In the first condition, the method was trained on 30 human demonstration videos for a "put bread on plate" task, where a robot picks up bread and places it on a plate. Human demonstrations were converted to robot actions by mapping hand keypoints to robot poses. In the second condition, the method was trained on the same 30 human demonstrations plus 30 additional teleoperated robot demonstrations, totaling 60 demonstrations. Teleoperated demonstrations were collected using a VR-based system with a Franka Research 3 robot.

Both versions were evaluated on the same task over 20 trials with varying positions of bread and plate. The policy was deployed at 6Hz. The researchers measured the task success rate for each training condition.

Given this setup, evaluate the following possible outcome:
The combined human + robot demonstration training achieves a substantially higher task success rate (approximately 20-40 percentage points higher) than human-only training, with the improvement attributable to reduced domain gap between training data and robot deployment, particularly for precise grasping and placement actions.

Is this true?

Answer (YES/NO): NO